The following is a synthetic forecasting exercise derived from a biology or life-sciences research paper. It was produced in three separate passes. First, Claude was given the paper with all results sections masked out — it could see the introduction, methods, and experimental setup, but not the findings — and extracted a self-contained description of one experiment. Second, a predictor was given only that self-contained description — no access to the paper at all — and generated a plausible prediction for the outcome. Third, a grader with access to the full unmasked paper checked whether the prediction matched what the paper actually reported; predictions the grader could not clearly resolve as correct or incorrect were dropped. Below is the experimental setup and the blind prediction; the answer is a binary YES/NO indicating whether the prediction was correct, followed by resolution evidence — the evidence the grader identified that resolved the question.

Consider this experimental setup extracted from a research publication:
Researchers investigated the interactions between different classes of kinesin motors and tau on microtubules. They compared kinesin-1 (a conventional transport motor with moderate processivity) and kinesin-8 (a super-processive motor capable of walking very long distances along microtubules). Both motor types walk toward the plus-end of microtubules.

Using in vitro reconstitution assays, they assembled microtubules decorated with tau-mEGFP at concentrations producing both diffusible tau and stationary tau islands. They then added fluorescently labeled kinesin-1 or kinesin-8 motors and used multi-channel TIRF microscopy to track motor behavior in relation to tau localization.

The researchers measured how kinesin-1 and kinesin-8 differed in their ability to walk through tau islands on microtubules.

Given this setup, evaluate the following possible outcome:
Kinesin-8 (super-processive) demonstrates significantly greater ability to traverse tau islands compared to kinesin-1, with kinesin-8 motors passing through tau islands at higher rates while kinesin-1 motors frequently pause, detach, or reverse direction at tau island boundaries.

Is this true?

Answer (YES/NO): NO